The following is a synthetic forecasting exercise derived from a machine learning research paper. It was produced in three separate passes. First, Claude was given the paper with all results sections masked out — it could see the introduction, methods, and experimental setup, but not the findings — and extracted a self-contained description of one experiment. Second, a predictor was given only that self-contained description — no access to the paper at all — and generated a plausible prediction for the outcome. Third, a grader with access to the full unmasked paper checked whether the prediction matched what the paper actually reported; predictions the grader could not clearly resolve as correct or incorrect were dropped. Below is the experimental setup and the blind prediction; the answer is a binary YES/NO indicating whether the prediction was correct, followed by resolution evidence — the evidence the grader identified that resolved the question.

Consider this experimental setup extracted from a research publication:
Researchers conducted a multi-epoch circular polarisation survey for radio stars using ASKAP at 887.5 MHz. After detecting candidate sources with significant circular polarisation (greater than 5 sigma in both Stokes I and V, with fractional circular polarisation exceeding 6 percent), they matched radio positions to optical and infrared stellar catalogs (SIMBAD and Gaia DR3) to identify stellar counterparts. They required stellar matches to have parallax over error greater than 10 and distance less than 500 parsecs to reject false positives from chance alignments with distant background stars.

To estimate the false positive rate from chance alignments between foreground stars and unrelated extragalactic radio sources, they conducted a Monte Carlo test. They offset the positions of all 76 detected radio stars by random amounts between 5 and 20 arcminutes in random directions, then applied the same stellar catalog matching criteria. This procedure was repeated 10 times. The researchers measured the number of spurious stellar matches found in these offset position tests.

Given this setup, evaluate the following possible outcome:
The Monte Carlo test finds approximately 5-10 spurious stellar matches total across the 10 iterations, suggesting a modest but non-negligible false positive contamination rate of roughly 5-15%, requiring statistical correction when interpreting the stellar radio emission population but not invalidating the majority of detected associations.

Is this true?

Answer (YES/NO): NO